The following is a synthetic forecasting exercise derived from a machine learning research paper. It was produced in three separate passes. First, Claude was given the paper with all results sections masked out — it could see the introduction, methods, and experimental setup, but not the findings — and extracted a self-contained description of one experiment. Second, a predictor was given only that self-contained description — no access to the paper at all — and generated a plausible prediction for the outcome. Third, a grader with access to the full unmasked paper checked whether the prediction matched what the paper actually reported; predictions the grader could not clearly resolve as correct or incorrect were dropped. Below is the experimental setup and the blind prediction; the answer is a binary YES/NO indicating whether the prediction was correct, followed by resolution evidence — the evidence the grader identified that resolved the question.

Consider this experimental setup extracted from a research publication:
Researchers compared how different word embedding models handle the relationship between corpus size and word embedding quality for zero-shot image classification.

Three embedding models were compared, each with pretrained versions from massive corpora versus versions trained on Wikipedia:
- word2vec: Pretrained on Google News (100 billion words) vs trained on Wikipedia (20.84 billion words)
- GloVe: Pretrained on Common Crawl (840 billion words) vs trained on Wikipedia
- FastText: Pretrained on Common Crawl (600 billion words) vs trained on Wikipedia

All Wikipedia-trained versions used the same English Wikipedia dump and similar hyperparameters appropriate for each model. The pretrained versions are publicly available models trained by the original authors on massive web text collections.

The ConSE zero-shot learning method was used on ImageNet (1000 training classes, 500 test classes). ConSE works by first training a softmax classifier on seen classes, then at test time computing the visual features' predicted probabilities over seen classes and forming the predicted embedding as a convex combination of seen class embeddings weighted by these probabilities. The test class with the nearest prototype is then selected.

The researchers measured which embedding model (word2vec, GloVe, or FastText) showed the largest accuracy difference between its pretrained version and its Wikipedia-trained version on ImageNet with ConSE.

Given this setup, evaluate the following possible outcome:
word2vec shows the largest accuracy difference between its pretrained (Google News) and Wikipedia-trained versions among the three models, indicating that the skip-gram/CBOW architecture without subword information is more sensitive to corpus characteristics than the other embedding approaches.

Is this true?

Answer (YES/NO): NO